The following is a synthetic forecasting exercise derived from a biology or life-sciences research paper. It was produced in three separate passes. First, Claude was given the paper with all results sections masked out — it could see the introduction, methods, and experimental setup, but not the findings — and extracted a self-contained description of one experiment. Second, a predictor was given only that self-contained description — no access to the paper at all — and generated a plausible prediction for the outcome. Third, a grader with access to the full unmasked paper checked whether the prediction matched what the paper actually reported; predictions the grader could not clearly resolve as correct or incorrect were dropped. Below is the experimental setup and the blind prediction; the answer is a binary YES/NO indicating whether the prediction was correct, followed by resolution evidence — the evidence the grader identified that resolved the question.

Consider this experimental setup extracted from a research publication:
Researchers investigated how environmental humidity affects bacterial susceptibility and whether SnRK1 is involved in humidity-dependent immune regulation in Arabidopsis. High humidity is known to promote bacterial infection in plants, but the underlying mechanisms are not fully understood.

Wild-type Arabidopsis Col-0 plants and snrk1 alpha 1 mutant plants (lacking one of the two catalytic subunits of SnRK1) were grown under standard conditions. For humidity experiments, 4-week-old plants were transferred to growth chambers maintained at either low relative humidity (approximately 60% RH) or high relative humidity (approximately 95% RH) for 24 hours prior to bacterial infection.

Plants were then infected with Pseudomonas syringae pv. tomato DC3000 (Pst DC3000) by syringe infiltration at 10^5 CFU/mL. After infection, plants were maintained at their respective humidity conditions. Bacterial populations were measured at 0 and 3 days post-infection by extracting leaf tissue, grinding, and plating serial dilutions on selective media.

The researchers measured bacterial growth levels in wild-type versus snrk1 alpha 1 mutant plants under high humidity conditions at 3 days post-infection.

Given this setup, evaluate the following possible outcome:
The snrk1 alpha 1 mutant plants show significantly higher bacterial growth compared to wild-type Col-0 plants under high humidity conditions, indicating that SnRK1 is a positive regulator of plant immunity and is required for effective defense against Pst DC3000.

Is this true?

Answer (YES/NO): NO